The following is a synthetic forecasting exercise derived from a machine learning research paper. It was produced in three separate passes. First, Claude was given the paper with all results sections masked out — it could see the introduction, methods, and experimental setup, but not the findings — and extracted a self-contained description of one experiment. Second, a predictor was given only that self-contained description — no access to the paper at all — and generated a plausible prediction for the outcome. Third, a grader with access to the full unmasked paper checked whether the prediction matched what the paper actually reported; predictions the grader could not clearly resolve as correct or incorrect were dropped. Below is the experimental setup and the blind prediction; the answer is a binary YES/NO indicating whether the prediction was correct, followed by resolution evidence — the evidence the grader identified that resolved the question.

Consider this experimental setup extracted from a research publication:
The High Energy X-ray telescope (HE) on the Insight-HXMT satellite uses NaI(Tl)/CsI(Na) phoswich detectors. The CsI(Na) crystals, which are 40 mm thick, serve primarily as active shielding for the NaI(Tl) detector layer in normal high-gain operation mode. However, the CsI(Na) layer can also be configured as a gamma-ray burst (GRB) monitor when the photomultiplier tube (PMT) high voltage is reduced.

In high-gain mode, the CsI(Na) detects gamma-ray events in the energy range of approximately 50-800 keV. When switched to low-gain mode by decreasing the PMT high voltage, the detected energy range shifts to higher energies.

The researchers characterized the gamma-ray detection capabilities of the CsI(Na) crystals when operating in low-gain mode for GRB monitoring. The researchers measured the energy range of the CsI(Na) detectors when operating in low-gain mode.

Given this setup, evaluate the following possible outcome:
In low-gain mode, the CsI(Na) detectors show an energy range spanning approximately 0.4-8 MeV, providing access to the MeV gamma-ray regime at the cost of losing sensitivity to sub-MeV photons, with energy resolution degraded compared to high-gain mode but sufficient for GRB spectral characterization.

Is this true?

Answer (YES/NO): NO